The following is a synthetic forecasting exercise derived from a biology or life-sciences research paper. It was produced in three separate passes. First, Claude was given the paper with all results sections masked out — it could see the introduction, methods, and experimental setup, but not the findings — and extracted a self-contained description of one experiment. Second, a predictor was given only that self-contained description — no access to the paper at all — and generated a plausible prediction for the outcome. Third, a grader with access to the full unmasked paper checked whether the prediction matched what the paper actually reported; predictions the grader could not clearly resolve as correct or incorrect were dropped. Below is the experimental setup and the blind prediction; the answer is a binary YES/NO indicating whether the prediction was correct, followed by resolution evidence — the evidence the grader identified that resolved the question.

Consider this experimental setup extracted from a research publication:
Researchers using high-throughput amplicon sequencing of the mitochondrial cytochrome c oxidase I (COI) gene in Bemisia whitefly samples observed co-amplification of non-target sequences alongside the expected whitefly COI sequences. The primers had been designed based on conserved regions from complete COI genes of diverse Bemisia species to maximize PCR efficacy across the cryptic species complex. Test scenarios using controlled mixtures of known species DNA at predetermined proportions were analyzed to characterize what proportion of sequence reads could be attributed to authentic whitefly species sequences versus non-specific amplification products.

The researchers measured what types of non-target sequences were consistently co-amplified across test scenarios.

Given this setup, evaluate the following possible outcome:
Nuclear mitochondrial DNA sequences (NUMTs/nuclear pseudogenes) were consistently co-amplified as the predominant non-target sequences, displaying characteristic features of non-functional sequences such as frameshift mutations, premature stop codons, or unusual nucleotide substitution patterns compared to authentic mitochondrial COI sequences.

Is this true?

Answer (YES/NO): NO